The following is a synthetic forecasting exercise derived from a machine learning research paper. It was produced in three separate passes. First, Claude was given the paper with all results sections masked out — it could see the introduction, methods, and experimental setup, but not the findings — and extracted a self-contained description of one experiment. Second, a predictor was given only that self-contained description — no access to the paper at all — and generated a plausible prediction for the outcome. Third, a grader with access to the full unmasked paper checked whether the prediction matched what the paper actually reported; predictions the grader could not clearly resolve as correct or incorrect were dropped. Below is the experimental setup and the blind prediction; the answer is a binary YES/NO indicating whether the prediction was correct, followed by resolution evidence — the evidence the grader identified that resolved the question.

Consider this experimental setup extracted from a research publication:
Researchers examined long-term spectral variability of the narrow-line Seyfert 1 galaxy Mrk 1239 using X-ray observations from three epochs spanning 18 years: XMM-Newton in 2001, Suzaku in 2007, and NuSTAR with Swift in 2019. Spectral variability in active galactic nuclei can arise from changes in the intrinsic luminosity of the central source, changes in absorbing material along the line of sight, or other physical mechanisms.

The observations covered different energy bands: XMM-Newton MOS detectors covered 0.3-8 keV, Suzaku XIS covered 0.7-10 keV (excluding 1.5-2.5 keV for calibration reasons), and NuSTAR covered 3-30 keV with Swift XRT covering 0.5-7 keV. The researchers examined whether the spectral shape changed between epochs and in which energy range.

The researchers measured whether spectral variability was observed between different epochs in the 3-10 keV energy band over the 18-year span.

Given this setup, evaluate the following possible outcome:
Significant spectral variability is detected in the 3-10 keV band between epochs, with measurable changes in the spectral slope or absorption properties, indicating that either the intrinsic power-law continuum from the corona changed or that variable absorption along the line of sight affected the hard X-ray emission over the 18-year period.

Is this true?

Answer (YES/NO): YES